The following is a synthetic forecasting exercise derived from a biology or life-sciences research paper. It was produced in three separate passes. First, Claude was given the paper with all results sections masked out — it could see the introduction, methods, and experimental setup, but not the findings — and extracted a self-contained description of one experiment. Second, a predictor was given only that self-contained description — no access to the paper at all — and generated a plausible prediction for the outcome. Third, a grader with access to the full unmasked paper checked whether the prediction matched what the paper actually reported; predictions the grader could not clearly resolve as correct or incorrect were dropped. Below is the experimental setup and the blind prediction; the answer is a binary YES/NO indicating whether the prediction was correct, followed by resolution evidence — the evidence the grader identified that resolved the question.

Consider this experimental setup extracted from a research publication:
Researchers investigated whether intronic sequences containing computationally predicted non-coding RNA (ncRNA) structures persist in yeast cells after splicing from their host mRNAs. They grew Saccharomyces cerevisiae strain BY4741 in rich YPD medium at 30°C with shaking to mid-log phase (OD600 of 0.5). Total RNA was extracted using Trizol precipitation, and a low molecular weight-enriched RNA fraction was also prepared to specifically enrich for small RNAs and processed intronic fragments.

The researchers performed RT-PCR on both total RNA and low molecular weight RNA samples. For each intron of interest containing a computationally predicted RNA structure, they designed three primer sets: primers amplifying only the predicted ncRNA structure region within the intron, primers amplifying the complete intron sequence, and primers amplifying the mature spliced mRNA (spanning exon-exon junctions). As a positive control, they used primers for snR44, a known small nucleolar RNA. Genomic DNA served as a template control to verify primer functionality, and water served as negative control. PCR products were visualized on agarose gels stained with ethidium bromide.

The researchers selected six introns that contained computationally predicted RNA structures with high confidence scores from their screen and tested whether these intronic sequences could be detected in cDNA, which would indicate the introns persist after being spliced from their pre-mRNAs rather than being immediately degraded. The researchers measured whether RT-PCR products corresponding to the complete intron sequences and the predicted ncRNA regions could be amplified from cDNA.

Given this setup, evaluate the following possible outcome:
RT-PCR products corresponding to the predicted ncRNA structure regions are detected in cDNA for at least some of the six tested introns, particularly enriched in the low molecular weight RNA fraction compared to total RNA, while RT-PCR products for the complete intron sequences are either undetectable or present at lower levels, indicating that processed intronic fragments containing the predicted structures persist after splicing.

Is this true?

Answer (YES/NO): NO